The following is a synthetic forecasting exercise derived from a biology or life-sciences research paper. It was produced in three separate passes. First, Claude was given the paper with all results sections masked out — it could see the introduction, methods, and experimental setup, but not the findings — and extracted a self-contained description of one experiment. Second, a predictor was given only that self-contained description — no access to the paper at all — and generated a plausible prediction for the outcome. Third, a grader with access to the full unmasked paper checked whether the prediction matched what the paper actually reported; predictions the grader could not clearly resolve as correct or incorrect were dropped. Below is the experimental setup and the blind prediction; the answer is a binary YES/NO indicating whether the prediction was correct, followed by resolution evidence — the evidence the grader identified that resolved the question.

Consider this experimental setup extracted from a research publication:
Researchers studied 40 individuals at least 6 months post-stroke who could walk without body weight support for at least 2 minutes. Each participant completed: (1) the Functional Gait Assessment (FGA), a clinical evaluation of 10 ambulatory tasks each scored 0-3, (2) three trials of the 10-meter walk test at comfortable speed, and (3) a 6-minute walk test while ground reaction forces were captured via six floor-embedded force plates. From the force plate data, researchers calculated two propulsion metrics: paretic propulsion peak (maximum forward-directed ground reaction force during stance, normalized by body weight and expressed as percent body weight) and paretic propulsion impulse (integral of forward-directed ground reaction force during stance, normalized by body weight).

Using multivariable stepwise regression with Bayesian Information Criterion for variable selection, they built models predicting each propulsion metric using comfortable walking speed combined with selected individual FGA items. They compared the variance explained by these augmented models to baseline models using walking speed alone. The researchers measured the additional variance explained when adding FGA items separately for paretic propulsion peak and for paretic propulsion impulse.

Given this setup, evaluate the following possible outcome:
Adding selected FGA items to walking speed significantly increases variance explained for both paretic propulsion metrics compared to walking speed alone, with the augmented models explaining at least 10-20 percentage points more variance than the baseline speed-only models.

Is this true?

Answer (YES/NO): NO